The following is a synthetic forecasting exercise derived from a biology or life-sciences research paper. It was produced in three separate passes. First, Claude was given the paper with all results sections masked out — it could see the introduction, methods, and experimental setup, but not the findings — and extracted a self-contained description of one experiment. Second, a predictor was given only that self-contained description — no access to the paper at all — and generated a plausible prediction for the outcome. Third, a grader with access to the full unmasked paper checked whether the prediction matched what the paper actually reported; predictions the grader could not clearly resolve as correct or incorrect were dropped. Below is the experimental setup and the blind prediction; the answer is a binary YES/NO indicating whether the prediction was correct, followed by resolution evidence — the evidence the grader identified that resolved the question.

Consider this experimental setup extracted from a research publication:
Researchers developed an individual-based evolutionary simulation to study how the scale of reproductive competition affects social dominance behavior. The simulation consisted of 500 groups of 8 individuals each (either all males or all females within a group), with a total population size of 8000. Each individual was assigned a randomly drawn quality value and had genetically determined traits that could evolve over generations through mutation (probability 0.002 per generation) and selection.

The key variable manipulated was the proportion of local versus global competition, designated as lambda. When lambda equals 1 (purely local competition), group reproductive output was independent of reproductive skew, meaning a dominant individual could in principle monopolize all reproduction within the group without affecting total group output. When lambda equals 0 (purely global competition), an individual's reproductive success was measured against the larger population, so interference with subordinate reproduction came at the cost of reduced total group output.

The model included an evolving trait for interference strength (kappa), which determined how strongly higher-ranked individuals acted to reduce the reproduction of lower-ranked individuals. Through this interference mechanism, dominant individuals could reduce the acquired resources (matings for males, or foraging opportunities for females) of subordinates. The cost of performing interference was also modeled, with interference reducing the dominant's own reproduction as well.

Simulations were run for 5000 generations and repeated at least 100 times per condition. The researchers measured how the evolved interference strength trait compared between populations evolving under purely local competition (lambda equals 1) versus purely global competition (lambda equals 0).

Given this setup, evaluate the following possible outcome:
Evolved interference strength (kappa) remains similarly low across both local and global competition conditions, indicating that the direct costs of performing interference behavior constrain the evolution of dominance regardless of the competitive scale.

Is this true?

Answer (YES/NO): NO